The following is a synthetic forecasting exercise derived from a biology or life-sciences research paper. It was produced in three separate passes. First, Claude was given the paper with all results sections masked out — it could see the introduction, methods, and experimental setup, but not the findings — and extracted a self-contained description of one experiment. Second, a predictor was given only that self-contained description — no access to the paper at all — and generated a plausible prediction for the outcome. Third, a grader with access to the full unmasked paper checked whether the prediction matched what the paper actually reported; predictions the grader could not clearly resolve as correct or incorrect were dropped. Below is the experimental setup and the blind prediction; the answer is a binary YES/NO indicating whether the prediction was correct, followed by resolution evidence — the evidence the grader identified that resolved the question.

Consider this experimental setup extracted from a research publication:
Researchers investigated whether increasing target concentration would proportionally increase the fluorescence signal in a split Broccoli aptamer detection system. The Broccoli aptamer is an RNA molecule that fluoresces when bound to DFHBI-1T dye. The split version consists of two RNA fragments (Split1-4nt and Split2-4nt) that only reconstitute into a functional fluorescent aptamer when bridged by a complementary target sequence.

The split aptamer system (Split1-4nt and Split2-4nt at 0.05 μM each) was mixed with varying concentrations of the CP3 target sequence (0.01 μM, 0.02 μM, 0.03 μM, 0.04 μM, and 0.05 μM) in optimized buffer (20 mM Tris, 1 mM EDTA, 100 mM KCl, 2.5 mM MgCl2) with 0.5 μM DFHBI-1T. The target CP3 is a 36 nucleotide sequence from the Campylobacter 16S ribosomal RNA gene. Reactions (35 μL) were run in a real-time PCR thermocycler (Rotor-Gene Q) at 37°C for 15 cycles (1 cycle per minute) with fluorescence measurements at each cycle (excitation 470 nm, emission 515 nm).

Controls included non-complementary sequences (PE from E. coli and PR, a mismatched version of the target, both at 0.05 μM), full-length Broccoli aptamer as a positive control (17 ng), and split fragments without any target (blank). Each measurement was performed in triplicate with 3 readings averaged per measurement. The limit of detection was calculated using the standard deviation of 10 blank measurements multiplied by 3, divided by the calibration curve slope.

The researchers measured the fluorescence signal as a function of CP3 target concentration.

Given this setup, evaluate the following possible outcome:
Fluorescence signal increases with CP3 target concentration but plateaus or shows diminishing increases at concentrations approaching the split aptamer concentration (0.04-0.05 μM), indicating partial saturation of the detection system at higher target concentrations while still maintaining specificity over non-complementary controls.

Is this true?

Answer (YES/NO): NO